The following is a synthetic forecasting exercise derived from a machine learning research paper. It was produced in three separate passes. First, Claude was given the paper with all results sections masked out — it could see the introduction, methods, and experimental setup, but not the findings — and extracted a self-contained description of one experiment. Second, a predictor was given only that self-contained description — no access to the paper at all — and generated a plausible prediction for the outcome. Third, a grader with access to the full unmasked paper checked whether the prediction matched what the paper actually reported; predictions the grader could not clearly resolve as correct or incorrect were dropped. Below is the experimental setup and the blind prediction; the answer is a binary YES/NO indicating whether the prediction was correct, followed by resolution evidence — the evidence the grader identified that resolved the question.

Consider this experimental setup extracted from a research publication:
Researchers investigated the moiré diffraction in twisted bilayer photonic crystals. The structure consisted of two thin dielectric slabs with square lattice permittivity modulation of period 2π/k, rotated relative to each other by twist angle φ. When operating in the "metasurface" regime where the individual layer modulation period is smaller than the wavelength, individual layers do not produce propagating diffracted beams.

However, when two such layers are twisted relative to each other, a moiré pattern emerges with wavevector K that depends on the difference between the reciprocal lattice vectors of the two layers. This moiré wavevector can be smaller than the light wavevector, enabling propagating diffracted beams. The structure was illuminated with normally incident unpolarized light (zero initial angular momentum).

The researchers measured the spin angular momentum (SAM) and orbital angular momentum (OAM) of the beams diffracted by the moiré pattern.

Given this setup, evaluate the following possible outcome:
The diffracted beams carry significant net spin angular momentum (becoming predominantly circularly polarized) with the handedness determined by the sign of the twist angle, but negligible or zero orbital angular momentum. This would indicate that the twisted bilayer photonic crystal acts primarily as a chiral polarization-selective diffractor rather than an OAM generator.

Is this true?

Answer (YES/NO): NO